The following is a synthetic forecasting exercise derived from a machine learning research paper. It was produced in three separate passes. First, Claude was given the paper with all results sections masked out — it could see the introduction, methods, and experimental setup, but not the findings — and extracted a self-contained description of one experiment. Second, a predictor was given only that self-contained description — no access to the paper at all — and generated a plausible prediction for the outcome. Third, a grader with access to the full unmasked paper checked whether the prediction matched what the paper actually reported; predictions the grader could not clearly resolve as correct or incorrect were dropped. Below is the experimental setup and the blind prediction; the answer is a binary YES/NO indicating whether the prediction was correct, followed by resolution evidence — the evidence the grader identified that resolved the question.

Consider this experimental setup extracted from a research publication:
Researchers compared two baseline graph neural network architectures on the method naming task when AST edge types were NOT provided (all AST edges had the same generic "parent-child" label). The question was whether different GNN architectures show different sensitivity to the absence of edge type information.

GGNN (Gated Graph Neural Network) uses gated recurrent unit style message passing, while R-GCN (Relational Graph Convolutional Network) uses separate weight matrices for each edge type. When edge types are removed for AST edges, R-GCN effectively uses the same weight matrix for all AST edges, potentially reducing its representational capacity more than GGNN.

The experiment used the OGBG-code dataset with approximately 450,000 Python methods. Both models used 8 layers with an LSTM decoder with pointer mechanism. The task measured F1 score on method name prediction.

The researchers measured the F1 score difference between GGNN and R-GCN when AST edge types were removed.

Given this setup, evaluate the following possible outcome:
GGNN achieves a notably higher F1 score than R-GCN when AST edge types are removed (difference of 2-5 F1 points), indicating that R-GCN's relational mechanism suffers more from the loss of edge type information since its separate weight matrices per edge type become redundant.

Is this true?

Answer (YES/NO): YES